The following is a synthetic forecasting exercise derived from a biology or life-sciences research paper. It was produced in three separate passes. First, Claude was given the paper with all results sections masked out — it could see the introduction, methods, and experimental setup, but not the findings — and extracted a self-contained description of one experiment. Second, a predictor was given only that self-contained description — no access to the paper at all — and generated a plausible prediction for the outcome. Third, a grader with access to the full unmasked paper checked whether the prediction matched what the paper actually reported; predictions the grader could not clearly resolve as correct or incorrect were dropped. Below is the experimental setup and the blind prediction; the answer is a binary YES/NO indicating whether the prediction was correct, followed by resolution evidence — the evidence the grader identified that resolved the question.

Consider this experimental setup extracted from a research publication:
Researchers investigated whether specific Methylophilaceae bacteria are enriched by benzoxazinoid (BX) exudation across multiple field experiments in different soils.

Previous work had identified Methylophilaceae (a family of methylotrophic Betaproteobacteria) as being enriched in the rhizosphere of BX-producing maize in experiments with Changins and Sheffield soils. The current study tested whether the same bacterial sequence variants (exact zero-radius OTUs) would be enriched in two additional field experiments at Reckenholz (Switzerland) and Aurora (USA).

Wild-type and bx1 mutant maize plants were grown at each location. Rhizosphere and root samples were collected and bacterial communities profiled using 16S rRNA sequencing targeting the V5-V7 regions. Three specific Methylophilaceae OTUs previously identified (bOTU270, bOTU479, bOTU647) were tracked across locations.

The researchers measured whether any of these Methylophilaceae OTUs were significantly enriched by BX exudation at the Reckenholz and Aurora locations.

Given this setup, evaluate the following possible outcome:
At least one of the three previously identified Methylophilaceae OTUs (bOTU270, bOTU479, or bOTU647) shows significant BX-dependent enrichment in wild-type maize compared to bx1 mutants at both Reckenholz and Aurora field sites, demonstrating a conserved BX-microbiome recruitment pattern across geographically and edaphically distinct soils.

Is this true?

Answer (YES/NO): NO